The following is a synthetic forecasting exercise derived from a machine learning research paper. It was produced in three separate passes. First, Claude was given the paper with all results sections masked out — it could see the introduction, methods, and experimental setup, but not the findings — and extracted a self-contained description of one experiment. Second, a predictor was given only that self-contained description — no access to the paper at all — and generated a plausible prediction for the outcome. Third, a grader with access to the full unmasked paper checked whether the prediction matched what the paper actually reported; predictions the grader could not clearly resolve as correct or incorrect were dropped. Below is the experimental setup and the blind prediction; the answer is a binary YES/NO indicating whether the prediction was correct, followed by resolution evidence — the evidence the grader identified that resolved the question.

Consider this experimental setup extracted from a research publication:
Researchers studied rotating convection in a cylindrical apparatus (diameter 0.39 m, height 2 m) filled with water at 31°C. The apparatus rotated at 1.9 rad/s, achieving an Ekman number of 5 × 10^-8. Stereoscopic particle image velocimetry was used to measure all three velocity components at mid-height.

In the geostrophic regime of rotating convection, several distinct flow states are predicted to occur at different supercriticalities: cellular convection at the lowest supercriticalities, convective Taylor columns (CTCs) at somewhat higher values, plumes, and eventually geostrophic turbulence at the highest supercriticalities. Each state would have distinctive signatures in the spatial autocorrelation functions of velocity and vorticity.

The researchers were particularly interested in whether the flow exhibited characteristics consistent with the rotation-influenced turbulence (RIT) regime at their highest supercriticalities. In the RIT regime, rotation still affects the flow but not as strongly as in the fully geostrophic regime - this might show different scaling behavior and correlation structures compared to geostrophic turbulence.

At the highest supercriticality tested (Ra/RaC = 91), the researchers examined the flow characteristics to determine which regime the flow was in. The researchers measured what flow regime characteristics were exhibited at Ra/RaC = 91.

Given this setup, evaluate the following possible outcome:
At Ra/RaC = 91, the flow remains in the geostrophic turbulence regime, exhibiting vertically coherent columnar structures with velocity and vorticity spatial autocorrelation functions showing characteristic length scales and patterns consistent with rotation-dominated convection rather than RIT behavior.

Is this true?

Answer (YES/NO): NO